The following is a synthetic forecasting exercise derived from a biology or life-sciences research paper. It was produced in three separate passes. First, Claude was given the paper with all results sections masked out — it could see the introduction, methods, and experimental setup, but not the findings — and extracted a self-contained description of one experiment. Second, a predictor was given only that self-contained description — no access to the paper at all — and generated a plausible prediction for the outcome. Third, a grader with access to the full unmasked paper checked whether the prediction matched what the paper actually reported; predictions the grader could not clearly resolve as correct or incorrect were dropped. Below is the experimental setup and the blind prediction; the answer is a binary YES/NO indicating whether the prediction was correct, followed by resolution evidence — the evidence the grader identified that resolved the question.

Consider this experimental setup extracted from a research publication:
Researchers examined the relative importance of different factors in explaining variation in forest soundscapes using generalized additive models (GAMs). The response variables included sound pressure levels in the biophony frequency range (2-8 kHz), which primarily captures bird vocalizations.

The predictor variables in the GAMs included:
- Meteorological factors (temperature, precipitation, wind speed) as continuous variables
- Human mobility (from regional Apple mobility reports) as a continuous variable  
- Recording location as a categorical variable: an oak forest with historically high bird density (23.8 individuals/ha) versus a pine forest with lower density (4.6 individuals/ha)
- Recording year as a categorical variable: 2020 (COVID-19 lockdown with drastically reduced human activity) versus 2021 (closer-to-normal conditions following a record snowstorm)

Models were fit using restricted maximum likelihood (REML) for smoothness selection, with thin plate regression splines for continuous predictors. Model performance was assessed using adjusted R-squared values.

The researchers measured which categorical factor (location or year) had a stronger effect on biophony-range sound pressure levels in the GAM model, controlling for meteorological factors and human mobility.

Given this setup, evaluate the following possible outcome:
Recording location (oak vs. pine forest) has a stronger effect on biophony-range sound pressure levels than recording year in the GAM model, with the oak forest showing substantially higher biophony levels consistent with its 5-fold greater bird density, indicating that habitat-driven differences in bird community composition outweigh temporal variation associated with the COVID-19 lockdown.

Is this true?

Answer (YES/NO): NO